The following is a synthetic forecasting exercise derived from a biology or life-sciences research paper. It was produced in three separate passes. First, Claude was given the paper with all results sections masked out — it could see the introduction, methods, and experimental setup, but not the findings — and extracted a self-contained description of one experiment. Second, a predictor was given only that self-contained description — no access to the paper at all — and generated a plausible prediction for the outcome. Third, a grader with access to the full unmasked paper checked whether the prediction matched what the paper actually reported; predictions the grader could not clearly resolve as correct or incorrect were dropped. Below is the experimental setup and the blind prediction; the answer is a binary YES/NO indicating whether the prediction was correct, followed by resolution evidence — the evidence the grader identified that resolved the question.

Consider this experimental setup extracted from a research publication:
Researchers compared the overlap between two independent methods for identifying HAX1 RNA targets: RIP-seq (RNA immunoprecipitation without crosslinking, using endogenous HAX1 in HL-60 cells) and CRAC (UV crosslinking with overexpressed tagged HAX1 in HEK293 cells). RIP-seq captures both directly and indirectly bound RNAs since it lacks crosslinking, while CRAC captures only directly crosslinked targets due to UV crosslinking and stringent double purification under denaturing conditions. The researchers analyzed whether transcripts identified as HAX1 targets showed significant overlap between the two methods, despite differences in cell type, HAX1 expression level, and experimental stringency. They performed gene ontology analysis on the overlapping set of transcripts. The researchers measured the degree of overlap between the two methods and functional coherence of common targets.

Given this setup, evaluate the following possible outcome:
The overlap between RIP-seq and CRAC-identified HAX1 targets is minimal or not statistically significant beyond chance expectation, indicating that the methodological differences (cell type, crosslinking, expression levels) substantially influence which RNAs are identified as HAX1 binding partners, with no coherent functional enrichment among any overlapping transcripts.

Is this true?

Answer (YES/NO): NO